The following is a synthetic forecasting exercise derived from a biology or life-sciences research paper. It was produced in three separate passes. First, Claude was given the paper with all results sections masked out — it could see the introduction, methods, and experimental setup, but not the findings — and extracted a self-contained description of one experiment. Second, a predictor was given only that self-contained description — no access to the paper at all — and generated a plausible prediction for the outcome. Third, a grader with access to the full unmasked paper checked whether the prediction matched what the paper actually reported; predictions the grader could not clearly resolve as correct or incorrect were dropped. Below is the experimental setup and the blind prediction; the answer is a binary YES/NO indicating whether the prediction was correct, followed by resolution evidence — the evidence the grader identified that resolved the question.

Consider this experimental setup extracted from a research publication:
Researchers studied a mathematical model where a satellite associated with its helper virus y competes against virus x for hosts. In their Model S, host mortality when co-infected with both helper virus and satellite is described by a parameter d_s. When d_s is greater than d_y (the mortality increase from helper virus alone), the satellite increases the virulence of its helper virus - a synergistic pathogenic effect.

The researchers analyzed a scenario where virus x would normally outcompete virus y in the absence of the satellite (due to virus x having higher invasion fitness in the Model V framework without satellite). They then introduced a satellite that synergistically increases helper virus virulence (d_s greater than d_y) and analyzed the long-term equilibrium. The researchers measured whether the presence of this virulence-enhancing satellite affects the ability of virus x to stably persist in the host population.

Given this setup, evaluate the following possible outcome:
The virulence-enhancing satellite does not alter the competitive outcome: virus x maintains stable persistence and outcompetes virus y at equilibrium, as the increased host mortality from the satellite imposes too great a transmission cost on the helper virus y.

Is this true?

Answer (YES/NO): NO